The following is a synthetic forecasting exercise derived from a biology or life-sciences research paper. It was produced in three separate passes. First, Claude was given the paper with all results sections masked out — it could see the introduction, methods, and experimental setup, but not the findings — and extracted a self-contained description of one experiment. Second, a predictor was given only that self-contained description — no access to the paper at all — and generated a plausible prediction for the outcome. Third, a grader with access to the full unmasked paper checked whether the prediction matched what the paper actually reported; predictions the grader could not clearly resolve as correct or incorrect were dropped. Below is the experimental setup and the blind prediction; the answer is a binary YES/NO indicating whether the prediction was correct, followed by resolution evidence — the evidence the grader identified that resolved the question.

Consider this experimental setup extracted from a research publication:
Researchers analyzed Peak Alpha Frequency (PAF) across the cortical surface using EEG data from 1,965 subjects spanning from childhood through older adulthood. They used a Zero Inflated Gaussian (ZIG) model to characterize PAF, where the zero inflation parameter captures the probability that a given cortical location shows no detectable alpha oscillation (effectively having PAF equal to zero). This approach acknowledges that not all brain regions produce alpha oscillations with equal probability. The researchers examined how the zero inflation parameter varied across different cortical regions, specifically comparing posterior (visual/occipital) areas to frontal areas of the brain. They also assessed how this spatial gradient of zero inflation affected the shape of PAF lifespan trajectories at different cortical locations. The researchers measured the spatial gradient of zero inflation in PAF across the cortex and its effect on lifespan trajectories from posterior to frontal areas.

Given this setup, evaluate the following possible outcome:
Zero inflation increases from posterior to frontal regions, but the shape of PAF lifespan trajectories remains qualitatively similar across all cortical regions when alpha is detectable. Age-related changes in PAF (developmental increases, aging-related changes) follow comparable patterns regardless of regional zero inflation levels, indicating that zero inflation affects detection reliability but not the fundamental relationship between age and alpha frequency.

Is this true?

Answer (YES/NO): NO